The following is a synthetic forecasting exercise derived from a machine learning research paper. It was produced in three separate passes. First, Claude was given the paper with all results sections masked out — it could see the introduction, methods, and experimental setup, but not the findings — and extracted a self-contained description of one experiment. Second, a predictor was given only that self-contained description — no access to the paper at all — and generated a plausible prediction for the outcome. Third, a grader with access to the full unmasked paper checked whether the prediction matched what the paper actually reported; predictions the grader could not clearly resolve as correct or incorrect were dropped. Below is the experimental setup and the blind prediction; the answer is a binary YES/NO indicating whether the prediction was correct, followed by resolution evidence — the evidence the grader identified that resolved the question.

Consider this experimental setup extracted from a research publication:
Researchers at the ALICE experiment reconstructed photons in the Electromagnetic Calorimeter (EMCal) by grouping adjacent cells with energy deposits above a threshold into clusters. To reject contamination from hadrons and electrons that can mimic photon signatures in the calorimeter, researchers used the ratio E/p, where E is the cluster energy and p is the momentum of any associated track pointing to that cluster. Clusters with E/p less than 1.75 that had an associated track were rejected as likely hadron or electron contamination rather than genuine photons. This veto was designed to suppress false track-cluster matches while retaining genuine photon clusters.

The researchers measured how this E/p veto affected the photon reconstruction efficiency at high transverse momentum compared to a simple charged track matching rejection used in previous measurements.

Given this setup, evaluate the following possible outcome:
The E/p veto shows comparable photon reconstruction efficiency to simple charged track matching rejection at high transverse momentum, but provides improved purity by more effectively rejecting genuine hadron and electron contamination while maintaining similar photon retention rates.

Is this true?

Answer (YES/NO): NO